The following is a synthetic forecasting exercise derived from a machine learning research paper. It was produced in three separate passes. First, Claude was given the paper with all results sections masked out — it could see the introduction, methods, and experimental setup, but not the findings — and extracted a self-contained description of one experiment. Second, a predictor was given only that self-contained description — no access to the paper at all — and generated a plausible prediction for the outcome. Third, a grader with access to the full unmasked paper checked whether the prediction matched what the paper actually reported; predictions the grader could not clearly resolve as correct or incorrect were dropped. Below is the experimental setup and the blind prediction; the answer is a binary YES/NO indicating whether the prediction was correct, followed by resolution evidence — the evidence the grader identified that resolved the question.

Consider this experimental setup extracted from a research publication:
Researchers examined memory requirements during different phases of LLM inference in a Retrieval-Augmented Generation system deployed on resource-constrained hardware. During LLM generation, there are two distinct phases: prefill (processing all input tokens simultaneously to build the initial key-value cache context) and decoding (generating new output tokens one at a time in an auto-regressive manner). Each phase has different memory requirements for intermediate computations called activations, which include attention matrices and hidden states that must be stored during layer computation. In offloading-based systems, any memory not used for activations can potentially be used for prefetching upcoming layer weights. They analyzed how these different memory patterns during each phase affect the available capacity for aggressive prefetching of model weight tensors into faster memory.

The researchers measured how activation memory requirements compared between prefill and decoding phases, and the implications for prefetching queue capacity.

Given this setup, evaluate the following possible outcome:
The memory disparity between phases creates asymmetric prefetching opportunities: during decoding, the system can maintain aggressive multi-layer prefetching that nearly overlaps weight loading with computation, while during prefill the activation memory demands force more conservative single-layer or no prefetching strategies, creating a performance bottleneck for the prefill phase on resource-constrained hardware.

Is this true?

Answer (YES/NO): NO